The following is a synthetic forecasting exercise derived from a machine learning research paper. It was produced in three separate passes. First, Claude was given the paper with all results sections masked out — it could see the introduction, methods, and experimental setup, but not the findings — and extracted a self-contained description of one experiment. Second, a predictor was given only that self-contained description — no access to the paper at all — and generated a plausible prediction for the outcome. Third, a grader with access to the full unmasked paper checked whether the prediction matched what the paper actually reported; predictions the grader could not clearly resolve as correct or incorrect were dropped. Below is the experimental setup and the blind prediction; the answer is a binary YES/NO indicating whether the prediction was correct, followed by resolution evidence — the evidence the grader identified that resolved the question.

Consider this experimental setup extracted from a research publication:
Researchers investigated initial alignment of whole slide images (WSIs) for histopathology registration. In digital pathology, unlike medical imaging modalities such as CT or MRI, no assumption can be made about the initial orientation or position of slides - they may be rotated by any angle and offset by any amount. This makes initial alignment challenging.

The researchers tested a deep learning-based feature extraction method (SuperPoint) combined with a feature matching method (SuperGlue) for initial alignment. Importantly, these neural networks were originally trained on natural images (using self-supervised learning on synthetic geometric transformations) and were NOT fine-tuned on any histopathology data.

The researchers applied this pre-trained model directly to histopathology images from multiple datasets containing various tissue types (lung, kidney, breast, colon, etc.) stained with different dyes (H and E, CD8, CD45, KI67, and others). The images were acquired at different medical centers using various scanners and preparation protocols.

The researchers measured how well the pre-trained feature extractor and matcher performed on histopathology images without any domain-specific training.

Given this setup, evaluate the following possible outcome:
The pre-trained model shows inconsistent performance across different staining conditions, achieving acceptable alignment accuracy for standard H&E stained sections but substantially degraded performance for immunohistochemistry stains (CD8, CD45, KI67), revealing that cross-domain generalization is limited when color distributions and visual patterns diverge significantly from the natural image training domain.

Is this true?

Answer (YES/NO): NO